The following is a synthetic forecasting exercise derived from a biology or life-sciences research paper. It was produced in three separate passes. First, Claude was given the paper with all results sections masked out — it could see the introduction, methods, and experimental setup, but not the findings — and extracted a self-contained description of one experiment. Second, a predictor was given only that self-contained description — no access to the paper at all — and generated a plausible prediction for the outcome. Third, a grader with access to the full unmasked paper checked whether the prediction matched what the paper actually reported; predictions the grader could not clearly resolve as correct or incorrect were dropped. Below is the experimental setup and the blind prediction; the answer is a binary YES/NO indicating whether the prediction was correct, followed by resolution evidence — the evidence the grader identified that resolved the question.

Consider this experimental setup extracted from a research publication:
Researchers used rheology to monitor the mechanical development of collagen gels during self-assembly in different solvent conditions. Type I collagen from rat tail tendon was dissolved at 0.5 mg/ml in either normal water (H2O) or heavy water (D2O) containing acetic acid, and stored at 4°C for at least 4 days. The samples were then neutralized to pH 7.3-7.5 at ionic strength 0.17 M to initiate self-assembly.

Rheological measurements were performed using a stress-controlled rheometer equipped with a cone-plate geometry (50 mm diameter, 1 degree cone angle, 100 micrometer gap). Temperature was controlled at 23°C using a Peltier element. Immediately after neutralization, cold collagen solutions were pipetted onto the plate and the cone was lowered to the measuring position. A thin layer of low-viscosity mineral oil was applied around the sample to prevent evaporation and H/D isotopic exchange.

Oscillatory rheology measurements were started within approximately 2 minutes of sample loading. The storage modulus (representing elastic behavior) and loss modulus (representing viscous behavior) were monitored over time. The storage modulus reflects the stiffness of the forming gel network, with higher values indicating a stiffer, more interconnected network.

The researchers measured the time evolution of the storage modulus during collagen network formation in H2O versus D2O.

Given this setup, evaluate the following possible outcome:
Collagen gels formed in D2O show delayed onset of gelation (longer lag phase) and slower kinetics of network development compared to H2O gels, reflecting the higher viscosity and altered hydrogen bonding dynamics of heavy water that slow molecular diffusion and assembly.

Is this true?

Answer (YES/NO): NO